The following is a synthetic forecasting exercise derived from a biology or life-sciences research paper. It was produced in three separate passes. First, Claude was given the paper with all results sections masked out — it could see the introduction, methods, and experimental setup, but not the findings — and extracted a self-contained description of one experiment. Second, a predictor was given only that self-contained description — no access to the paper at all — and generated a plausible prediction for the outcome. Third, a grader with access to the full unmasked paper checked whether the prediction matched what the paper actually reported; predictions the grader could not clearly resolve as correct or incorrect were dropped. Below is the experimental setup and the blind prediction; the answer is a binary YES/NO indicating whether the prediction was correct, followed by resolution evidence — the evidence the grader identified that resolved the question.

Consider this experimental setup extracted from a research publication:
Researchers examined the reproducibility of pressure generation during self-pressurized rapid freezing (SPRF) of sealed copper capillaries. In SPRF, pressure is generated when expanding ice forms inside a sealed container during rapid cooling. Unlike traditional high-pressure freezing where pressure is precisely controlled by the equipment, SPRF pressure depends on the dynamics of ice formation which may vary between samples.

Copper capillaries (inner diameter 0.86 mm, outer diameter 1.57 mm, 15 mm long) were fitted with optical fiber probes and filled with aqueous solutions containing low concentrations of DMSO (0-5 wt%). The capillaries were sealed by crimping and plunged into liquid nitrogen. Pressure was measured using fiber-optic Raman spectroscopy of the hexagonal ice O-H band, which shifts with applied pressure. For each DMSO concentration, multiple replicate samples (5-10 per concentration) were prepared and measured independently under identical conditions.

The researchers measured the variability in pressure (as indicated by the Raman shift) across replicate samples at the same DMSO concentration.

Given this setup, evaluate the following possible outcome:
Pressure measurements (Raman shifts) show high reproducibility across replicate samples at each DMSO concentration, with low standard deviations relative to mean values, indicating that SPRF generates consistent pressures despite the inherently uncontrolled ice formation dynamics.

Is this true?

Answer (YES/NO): NO